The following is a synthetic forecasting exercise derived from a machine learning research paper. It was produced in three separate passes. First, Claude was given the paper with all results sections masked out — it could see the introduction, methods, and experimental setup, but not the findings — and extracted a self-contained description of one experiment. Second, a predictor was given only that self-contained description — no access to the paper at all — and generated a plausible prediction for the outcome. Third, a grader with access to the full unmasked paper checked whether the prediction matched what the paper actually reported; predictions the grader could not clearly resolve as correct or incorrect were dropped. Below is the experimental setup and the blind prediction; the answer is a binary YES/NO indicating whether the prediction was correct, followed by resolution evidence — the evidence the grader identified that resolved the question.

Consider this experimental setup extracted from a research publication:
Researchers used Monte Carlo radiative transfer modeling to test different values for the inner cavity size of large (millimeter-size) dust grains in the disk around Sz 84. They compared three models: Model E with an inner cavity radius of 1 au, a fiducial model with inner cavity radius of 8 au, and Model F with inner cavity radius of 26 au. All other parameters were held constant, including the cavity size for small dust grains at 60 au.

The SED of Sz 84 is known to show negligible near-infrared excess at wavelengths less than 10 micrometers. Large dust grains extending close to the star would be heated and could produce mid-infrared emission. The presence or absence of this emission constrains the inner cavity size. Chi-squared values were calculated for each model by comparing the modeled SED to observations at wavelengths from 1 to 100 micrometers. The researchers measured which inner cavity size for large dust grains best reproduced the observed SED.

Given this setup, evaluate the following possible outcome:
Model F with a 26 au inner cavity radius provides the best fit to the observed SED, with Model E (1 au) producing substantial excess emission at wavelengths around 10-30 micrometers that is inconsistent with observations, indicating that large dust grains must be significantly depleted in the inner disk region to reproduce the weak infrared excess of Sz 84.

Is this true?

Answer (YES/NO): NO